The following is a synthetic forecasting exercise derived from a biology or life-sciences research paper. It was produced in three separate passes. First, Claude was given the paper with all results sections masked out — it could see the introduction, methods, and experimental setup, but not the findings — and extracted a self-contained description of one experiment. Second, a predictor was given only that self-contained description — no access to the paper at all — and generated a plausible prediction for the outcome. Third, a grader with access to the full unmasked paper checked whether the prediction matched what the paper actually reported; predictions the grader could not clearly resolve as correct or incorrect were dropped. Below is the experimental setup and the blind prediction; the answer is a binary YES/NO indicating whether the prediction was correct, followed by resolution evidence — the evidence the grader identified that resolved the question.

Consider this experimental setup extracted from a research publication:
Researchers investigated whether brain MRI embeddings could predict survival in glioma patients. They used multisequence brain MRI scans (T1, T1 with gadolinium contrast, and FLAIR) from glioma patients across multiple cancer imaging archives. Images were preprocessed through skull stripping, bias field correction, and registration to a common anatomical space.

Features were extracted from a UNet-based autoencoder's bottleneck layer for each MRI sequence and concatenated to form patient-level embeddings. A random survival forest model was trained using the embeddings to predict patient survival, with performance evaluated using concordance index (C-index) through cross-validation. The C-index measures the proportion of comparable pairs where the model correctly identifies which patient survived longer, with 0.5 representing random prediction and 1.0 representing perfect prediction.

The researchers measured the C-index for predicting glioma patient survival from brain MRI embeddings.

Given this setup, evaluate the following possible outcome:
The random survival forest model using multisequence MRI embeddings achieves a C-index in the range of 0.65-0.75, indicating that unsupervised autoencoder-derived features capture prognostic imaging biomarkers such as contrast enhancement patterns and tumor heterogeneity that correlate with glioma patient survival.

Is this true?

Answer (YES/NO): NO